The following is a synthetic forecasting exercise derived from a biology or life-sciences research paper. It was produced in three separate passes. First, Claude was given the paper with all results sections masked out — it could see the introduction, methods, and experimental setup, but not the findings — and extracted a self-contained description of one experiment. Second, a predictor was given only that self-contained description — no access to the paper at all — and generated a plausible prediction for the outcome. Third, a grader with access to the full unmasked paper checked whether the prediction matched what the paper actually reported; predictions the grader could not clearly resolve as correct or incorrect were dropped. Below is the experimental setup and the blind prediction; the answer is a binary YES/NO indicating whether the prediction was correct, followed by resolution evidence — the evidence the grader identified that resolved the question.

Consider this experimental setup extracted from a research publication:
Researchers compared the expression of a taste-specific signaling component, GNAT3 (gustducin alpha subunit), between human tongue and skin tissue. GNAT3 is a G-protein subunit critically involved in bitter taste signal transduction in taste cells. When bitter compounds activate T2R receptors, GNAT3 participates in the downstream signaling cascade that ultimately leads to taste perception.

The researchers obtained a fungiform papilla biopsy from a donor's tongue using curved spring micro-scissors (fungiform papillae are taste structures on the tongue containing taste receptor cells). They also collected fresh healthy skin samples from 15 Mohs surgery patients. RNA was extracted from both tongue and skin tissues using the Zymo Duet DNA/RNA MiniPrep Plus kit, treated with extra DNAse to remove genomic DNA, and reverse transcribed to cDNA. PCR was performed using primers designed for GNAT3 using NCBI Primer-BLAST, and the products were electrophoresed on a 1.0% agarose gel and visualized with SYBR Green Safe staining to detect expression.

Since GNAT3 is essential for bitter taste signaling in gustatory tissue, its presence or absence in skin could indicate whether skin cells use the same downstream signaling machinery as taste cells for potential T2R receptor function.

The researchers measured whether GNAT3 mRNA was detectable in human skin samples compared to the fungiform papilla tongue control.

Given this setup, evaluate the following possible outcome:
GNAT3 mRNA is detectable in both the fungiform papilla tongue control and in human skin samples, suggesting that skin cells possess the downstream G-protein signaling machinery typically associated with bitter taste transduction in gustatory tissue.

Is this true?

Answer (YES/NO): YES